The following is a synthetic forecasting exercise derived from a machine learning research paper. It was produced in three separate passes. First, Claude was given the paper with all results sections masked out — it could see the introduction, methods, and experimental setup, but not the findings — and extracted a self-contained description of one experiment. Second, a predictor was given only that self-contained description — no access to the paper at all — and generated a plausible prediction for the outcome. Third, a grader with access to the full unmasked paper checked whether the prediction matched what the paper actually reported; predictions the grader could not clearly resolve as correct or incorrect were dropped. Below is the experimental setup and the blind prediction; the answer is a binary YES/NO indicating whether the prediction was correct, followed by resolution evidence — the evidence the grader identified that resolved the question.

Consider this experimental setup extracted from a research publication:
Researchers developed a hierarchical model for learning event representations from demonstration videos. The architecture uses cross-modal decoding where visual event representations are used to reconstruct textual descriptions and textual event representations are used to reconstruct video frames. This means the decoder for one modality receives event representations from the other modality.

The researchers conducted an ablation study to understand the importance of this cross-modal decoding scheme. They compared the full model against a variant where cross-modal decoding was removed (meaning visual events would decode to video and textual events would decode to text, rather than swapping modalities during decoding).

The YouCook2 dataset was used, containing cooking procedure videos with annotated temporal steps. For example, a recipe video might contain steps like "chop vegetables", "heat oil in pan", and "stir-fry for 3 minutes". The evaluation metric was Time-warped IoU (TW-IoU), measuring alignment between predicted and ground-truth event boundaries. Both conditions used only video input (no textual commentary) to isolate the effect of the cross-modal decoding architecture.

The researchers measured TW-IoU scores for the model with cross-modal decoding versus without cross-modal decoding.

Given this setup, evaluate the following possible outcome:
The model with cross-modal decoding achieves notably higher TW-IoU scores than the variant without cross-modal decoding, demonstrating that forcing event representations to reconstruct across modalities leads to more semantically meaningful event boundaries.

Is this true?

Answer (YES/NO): NO